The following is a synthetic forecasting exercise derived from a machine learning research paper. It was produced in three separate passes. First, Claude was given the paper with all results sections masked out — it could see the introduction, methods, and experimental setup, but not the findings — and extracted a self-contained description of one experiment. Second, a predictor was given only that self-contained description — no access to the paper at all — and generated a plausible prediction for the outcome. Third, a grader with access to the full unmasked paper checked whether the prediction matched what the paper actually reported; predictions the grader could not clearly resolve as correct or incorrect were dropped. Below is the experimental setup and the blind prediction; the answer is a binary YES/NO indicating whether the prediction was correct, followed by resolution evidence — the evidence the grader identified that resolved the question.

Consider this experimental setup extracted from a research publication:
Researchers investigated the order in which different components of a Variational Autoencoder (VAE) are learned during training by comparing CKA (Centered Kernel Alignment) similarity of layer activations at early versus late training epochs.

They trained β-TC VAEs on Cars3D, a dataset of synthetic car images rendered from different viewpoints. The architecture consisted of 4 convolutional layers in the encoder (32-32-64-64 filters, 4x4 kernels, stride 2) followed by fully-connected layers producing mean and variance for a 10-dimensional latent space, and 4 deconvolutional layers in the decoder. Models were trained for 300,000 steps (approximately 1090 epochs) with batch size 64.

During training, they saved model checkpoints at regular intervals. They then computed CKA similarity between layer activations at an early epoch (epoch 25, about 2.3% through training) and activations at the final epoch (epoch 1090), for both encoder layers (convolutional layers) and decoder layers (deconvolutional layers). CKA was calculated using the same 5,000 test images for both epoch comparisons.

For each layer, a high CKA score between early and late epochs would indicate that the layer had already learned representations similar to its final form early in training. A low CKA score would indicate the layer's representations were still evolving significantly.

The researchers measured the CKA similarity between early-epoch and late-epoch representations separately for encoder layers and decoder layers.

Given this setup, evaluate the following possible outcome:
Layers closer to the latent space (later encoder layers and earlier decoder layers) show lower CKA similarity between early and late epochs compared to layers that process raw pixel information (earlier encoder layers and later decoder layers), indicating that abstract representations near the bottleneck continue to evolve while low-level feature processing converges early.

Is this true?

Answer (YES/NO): NO